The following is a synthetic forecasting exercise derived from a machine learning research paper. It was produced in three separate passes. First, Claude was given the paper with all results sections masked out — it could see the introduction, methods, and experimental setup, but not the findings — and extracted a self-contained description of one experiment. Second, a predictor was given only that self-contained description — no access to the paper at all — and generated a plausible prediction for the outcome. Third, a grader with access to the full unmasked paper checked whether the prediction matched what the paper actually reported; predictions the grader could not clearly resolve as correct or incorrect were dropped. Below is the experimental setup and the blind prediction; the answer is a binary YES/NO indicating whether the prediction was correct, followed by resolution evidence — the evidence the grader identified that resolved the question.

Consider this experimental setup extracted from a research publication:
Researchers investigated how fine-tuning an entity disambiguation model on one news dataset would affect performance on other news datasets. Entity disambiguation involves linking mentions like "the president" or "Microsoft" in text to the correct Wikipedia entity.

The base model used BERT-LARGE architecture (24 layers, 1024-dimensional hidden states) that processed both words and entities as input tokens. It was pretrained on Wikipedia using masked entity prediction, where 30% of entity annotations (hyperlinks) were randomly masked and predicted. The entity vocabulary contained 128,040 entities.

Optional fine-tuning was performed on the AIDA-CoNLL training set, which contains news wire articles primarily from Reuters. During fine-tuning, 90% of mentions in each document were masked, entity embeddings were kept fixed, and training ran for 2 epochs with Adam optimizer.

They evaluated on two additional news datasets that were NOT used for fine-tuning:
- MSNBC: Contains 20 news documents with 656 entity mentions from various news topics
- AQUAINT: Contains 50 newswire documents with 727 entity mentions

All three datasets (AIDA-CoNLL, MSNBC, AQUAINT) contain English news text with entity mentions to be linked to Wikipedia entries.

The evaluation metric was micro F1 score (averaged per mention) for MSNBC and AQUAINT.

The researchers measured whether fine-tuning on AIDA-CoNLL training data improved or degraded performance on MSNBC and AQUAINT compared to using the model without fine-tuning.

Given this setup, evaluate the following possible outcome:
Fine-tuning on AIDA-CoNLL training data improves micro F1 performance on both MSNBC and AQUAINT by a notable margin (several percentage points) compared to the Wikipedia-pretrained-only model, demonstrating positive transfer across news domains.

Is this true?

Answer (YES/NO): NO